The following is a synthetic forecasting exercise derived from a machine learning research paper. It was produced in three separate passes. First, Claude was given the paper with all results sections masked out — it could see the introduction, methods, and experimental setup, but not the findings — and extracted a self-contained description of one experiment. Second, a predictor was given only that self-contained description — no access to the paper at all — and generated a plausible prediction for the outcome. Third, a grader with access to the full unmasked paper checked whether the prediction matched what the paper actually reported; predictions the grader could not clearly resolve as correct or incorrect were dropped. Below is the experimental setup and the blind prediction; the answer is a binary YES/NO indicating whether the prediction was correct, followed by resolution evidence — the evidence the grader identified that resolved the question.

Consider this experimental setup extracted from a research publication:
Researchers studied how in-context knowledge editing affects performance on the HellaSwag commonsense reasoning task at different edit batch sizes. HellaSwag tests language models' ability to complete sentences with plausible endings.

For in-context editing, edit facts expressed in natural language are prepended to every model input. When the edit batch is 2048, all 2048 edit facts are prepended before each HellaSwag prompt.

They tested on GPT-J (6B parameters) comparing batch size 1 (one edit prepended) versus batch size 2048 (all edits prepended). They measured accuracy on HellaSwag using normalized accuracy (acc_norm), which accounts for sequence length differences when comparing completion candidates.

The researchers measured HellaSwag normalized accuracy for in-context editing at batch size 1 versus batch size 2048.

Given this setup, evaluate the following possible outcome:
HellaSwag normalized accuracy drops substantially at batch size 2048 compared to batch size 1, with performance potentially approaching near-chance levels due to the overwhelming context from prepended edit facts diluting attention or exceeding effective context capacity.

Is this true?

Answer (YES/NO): NO